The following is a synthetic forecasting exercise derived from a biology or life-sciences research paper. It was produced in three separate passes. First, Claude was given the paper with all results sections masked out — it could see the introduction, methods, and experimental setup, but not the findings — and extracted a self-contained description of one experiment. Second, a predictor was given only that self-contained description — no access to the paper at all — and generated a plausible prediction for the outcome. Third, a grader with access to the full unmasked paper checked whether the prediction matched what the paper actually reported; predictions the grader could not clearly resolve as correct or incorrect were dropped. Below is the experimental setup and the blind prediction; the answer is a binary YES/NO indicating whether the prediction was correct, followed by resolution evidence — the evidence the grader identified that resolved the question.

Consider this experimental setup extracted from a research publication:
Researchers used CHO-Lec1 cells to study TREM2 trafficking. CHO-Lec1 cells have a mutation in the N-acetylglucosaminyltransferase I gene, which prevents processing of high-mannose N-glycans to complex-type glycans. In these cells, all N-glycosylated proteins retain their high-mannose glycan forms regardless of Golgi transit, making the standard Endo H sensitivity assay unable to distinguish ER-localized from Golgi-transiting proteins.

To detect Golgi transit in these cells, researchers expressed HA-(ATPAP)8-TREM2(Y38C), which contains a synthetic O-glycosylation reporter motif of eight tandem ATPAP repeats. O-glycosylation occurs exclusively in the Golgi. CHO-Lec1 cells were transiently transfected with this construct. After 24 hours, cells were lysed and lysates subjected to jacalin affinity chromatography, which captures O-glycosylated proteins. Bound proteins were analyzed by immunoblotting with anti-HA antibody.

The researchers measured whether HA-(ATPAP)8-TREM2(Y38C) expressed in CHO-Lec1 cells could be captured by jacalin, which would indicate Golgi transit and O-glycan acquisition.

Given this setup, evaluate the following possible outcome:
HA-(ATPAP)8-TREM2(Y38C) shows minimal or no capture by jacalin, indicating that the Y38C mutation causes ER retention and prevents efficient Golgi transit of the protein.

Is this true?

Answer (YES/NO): NO